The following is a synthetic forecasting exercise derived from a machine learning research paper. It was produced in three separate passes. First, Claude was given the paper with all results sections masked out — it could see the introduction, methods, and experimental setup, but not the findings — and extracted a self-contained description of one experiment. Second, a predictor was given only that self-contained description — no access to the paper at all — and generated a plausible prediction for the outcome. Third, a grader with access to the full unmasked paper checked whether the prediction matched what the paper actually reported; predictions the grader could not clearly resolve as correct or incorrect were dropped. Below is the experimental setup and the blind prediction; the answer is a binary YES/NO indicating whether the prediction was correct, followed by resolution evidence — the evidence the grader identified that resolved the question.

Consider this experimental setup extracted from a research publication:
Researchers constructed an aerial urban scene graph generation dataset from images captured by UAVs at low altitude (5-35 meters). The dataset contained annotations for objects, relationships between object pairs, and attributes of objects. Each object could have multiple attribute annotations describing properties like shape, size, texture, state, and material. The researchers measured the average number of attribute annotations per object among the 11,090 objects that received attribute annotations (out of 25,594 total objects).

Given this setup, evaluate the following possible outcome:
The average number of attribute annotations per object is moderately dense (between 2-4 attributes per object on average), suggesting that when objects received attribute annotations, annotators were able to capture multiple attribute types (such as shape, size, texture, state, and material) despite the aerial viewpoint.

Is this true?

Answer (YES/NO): YES